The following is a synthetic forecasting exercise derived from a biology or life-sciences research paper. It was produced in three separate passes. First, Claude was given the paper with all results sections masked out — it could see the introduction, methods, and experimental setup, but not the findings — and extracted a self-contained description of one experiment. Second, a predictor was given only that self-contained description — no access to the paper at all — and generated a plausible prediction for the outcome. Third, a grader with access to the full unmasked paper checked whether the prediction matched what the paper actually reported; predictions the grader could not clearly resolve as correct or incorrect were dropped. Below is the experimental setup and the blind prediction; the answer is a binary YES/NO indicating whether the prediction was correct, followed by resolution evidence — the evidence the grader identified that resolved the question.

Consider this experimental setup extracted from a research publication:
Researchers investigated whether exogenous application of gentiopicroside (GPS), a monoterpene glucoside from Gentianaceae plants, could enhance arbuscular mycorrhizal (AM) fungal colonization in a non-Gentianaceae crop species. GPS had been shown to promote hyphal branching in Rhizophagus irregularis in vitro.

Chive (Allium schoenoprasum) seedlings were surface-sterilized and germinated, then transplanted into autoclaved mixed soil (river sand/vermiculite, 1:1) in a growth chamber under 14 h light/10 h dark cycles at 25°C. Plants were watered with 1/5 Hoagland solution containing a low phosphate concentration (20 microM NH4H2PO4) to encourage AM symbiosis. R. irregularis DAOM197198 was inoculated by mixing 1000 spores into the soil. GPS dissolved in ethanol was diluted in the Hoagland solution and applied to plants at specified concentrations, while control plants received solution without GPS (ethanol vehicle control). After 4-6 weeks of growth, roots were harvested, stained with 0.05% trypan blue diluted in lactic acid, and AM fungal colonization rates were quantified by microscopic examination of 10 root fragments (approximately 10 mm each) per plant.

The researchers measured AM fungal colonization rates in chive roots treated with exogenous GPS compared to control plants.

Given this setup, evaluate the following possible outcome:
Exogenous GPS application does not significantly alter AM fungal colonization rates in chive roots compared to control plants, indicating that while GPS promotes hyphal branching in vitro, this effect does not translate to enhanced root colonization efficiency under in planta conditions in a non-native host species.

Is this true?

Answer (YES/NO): NO